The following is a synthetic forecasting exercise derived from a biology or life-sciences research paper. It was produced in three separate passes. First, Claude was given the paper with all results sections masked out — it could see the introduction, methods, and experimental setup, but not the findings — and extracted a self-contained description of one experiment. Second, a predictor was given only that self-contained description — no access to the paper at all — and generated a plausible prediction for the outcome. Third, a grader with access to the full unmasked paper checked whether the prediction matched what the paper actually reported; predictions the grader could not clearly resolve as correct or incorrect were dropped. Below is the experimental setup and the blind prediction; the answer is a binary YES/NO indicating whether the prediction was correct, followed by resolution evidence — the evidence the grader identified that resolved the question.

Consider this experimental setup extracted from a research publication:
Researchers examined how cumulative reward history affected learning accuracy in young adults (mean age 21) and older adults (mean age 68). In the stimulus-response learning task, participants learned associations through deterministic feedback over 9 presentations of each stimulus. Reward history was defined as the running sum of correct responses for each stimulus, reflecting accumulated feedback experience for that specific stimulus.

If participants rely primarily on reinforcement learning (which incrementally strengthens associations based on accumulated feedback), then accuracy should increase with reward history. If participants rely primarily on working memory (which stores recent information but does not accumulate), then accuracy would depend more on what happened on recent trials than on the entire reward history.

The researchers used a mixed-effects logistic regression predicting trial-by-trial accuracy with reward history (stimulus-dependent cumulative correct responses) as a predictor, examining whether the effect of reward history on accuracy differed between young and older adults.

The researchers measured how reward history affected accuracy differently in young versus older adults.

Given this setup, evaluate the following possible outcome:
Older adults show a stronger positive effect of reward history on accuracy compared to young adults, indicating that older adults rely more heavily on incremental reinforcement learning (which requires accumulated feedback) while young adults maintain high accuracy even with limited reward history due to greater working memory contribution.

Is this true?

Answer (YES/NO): YES